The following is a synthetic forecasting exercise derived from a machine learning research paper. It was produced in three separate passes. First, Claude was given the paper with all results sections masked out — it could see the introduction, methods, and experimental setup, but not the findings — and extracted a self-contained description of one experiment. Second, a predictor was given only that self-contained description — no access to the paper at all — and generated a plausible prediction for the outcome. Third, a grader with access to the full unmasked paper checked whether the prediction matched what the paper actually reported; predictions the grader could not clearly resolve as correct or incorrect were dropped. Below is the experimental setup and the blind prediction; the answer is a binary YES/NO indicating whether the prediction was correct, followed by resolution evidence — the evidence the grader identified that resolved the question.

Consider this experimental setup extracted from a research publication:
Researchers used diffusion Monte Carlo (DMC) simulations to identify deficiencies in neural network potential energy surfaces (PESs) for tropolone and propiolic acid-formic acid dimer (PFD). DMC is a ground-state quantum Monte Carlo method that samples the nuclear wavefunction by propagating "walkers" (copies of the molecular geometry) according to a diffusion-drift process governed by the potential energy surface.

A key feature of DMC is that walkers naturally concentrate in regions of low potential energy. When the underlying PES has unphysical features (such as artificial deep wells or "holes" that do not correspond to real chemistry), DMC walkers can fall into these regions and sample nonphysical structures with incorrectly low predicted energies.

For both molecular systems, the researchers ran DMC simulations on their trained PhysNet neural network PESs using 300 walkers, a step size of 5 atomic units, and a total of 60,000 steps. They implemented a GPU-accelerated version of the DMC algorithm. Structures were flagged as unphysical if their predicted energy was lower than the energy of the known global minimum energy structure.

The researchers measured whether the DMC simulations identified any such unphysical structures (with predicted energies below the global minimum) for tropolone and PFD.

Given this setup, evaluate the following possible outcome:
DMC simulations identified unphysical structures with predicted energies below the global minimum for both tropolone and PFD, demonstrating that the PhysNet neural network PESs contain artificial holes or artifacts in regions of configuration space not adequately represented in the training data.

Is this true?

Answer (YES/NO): YES